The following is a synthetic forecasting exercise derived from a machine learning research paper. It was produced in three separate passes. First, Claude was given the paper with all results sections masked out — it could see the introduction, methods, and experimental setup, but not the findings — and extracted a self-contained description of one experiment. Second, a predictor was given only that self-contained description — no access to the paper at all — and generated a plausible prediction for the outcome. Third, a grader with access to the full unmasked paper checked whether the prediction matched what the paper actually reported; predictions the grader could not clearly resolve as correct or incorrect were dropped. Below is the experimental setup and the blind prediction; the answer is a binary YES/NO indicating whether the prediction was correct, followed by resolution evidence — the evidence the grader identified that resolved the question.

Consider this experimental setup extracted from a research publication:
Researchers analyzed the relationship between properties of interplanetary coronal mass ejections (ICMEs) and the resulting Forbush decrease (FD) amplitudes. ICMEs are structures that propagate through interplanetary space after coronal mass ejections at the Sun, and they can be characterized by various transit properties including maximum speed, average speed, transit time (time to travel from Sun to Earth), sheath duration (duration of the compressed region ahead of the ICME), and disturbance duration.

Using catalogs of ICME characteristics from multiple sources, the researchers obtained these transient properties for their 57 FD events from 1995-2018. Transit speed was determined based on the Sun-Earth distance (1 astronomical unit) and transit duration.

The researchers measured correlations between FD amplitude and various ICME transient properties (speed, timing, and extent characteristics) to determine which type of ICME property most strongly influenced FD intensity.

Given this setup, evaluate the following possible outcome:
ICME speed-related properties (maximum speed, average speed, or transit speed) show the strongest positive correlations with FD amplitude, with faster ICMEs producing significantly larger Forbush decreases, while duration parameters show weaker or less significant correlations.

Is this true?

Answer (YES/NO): YES